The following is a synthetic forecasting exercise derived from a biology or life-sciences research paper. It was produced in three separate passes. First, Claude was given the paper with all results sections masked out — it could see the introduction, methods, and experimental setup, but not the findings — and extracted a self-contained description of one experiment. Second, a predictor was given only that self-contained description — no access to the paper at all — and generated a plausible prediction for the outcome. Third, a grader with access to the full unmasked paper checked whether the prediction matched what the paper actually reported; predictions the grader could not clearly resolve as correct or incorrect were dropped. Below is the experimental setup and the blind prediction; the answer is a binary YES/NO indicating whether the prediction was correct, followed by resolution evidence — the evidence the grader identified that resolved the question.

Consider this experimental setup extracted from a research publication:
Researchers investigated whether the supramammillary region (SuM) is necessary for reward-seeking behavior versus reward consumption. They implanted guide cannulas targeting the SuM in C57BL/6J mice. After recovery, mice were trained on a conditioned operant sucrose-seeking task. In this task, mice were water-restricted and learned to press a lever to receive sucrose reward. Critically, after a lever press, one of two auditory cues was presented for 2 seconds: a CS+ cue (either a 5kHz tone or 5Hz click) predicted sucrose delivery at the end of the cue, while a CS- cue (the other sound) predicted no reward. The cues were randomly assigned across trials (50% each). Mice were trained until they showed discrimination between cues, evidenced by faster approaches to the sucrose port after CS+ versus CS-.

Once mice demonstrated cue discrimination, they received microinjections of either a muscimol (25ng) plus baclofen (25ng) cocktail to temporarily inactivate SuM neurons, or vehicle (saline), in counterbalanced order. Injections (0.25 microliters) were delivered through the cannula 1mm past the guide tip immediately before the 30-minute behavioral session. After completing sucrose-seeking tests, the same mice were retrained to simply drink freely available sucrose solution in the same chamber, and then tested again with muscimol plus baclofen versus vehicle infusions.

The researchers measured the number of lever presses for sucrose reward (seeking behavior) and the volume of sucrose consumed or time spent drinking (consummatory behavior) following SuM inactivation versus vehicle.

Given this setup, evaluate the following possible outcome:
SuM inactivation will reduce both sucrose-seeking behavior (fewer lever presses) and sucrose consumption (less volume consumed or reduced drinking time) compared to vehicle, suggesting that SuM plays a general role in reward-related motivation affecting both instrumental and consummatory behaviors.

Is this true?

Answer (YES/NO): NO